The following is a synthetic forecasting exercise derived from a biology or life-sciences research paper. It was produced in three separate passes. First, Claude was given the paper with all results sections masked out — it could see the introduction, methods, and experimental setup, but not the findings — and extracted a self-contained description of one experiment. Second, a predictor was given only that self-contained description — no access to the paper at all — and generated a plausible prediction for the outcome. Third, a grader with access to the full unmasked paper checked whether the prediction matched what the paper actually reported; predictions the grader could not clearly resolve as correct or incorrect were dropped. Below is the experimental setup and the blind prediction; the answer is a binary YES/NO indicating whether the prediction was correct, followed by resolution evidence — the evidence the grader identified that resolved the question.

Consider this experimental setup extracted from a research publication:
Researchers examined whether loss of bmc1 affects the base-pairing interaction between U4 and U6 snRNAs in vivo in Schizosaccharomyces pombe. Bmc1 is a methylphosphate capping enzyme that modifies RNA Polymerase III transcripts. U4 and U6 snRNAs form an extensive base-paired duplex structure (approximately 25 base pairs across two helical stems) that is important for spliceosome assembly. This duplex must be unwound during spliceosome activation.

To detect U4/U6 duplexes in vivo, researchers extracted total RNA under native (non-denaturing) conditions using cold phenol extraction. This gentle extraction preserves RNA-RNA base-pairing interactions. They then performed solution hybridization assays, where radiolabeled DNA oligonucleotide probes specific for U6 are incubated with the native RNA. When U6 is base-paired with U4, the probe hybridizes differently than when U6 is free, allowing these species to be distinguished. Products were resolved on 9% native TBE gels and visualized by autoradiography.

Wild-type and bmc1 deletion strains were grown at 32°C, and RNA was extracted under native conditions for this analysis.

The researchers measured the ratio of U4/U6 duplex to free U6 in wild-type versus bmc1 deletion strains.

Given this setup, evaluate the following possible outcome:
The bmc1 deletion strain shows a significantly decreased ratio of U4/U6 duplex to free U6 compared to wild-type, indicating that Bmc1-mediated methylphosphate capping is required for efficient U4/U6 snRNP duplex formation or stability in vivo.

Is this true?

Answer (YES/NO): NO